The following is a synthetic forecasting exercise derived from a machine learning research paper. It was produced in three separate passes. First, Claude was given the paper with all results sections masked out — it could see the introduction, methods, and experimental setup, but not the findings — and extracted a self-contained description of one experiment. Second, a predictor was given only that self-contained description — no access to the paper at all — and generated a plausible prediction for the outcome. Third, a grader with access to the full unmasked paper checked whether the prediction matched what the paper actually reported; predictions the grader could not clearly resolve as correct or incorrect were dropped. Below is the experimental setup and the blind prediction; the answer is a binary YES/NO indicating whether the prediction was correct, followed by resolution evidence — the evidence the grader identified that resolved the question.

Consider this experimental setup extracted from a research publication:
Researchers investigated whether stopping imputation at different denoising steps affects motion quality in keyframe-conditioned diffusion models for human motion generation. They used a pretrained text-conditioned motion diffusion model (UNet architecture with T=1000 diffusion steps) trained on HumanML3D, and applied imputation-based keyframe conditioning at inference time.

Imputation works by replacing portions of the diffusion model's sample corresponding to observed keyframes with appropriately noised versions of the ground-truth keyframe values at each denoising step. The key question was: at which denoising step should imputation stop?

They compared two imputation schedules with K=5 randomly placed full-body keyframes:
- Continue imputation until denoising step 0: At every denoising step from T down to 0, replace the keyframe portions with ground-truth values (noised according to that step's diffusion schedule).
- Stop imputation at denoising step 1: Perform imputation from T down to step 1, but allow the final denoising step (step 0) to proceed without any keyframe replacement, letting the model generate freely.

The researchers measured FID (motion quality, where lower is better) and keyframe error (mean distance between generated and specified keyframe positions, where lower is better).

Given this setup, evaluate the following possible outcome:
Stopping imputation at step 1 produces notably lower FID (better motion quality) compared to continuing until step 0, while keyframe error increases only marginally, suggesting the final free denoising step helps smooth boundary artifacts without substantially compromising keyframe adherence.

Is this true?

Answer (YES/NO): NO